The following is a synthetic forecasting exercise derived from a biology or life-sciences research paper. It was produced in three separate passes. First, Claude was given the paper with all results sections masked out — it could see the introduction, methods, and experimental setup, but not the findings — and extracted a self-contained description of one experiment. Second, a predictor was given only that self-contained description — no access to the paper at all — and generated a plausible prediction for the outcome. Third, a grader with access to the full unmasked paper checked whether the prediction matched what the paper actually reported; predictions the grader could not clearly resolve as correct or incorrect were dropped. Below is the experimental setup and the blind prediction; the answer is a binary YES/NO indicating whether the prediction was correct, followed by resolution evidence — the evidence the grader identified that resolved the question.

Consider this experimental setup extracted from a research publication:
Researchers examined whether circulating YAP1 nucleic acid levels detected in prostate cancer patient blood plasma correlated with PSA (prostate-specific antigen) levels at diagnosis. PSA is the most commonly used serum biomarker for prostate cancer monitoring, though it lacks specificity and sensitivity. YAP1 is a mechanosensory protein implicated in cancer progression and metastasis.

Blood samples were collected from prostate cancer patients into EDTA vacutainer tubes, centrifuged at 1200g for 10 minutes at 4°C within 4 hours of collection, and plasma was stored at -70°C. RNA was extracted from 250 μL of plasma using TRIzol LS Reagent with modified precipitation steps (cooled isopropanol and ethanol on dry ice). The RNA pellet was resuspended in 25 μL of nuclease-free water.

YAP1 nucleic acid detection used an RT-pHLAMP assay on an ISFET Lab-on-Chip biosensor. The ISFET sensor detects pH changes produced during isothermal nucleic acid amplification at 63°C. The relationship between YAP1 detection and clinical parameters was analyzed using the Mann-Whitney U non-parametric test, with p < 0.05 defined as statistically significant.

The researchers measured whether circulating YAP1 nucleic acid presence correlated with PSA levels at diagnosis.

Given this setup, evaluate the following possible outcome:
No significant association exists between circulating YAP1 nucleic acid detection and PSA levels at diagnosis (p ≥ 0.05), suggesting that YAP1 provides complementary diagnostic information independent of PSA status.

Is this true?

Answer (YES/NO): NO